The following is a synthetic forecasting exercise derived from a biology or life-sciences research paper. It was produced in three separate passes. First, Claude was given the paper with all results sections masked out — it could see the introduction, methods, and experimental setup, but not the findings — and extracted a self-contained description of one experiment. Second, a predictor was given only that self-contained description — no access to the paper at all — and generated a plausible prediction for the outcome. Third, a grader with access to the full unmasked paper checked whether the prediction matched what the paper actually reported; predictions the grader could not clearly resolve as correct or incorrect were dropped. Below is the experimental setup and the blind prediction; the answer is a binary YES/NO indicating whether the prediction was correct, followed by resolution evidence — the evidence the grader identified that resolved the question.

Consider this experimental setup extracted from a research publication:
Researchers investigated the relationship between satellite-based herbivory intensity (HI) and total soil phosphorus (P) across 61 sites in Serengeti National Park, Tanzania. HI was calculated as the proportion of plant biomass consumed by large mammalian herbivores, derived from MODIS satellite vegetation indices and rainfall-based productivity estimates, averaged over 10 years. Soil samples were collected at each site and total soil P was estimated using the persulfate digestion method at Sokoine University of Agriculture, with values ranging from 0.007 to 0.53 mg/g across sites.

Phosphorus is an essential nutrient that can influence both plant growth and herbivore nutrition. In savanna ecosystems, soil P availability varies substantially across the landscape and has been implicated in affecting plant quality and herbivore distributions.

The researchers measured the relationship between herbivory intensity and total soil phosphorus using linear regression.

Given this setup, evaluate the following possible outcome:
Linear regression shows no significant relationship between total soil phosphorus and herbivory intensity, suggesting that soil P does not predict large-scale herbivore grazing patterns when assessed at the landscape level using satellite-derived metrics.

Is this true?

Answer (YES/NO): NO